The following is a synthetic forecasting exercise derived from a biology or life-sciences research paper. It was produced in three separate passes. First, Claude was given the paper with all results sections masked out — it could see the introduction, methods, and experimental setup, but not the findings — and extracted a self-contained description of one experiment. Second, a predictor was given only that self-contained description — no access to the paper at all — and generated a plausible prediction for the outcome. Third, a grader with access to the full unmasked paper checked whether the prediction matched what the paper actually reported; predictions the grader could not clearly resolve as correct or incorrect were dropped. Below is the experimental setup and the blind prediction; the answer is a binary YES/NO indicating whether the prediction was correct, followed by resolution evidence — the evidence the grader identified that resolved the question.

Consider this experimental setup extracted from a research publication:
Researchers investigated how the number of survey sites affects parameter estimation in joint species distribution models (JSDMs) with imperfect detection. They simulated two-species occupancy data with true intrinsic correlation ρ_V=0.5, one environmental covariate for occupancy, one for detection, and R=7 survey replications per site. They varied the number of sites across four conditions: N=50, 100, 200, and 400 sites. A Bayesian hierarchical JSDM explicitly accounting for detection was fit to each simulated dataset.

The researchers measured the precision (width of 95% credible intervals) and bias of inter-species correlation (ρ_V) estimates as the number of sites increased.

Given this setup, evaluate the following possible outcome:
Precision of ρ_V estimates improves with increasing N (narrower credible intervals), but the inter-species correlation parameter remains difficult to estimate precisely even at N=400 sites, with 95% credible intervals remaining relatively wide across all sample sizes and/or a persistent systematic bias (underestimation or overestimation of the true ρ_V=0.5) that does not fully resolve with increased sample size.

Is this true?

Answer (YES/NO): NO